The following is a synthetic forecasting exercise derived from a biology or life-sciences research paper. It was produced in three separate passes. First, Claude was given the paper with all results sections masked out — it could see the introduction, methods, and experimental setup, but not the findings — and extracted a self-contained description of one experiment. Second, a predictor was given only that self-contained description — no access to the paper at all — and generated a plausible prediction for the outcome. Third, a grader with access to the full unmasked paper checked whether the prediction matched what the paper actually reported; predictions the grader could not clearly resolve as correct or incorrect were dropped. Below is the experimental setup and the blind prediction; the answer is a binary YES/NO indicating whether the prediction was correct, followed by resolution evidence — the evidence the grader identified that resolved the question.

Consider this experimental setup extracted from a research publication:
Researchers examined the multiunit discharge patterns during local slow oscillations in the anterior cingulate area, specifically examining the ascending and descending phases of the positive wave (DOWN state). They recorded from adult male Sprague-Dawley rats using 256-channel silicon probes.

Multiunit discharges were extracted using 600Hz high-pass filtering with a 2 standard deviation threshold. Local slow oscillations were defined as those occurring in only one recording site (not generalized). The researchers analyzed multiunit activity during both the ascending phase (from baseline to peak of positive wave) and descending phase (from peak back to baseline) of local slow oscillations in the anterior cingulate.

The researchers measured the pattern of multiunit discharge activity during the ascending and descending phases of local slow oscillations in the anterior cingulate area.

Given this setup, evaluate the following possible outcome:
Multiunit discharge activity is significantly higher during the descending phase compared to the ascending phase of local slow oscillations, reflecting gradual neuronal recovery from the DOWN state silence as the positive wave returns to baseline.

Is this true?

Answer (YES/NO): NO